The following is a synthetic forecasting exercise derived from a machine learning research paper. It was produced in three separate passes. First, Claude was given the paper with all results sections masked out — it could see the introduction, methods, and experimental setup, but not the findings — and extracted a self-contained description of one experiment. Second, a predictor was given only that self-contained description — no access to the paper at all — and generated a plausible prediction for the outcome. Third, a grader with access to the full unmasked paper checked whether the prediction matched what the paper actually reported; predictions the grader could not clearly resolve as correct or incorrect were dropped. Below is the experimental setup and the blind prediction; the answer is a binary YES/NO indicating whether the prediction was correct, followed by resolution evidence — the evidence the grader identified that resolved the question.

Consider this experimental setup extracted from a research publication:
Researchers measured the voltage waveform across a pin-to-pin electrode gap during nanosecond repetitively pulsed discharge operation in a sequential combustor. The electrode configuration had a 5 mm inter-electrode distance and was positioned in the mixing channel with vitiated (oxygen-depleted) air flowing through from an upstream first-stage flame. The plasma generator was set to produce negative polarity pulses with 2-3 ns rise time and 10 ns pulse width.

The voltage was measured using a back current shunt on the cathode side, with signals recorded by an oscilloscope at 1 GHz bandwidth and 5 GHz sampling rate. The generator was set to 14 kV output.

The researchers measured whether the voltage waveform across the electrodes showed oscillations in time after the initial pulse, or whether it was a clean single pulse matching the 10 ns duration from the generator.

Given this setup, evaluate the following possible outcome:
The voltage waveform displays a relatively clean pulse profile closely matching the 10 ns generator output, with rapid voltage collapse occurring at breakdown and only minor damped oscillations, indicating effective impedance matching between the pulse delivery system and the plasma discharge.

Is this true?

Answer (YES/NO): NO